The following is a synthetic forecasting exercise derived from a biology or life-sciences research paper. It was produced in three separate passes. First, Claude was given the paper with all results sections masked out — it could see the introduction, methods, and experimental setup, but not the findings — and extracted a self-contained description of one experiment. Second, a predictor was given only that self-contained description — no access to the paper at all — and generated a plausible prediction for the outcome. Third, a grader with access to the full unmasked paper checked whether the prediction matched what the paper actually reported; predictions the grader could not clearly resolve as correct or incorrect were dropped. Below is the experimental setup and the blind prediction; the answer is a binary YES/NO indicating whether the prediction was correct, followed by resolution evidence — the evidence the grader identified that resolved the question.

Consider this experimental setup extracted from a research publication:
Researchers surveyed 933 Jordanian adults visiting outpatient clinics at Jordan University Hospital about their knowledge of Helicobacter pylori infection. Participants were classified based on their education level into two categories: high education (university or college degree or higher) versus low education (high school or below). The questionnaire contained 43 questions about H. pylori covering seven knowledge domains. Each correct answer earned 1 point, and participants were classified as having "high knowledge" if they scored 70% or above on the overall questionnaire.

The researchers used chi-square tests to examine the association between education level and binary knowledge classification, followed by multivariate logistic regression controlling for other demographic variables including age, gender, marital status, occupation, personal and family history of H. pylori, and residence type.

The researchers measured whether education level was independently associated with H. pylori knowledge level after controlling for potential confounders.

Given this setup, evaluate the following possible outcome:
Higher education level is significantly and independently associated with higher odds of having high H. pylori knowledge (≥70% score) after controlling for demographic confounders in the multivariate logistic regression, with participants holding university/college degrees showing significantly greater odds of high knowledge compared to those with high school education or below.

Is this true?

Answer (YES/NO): YES